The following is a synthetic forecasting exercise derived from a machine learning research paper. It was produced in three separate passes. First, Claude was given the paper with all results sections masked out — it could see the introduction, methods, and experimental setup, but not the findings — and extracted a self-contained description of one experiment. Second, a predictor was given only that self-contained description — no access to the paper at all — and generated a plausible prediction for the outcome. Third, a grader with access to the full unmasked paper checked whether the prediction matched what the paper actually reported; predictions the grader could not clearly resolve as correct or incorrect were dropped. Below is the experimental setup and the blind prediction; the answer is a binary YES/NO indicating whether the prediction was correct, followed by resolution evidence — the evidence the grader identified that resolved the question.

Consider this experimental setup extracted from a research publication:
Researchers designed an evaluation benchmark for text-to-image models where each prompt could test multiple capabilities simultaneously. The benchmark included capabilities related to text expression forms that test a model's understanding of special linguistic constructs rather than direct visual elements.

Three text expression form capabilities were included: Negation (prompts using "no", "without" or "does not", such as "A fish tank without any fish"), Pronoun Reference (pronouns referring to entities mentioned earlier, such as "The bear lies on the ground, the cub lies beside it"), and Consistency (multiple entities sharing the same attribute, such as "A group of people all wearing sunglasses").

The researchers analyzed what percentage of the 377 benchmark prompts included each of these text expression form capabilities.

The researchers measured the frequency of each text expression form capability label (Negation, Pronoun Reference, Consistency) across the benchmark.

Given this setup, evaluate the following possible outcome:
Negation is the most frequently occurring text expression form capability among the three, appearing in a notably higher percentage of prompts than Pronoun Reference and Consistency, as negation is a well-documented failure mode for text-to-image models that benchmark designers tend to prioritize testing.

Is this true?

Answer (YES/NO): NO